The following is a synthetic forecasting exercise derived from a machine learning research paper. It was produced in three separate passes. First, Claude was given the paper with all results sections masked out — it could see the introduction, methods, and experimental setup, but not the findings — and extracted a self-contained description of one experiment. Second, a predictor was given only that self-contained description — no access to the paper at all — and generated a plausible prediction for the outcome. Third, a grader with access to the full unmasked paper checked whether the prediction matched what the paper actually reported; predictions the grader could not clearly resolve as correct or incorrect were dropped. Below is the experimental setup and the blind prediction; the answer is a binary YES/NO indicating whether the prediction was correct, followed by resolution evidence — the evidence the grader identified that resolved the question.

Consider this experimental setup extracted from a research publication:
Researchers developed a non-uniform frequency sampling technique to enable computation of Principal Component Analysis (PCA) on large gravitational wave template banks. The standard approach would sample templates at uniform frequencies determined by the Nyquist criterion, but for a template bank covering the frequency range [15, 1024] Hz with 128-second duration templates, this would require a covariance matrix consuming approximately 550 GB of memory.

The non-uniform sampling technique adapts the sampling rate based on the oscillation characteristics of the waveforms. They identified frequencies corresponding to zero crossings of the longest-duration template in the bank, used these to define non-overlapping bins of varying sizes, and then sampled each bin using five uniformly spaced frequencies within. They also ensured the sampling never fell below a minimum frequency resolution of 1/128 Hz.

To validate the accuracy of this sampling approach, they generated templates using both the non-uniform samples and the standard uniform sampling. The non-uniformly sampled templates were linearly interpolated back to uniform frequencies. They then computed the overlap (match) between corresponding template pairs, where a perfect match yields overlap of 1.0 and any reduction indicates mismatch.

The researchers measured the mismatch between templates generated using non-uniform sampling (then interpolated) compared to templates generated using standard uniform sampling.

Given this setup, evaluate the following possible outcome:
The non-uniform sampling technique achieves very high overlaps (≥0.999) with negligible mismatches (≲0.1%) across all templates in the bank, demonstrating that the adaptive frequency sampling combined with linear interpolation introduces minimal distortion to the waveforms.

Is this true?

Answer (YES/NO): YES